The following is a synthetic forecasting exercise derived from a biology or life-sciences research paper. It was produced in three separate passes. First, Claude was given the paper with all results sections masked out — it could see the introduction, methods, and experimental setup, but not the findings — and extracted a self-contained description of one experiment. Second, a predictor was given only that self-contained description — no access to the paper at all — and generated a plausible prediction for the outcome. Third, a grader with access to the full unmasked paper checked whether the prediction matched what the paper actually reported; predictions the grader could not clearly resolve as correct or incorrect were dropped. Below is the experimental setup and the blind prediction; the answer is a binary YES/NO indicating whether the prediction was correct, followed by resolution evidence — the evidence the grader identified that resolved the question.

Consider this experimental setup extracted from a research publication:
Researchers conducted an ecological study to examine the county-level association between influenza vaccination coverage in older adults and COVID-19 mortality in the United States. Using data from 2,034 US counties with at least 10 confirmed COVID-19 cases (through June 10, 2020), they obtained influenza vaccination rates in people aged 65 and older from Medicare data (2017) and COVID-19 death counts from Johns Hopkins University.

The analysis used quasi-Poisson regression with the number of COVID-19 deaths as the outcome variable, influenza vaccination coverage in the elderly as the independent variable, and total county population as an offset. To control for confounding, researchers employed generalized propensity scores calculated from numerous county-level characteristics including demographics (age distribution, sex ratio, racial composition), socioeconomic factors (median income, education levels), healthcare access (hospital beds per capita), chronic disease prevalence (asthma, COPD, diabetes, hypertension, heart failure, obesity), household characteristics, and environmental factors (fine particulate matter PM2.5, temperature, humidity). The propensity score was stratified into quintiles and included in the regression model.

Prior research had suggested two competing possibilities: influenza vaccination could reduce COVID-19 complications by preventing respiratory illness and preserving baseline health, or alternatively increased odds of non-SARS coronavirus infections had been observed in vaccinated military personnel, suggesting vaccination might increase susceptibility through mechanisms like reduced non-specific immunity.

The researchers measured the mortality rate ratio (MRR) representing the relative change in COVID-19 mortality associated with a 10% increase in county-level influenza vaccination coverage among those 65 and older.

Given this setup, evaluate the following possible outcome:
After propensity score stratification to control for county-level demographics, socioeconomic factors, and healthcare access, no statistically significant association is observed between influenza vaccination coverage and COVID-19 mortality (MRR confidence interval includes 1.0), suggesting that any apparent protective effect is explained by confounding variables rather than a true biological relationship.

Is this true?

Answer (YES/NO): NO